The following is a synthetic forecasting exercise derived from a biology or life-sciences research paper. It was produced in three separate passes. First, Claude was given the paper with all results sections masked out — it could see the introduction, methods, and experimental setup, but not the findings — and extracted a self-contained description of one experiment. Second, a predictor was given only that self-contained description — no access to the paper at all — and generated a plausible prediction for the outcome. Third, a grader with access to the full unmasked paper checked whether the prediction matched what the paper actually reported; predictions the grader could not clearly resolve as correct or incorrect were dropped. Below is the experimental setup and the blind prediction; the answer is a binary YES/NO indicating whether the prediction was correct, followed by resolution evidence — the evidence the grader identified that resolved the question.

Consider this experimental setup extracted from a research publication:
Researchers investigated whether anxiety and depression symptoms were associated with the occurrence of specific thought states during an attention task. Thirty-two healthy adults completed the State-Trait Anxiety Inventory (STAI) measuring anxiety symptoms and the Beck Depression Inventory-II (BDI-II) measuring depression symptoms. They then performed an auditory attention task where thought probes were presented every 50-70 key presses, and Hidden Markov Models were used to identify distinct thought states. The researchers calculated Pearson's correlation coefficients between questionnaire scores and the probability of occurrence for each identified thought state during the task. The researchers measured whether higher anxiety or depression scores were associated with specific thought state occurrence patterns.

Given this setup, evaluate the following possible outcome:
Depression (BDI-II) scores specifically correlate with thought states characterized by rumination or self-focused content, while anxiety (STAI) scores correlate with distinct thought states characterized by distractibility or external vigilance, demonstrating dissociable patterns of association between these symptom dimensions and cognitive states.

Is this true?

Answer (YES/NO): NO